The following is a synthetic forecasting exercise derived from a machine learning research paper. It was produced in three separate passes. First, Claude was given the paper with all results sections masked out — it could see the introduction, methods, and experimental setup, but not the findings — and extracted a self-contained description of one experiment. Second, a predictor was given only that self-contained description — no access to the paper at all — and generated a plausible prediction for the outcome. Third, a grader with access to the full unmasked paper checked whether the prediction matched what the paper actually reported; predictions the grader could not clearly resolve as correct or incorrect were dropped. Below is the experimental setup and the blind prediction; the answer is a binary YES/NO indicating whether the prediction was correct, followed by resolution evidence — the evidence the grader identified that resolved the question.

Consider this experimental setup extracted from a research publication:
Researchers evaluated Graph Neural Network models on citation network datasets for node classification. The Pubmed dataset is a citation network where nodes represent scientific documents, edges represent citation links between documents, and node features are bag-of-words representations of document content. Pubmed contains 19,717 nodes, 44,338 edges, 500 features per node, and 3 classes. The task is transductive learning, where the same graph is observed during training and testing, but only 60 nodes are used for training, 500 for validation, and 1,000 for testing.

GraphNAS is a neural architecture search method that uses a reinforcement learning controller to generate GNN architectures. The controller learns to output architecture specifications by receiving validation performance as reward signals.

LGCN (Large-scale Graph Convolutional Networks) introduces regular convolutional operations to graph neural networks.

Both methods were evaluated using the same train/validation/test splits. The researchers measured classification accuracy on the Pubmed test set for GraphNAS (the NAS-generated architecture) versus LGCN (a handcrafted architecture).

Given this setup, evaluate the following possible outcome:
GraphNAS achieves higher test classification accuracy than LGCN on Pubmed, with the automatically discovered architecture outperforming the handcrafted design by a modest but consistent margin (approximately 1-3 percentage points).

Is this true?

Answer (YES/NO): NO